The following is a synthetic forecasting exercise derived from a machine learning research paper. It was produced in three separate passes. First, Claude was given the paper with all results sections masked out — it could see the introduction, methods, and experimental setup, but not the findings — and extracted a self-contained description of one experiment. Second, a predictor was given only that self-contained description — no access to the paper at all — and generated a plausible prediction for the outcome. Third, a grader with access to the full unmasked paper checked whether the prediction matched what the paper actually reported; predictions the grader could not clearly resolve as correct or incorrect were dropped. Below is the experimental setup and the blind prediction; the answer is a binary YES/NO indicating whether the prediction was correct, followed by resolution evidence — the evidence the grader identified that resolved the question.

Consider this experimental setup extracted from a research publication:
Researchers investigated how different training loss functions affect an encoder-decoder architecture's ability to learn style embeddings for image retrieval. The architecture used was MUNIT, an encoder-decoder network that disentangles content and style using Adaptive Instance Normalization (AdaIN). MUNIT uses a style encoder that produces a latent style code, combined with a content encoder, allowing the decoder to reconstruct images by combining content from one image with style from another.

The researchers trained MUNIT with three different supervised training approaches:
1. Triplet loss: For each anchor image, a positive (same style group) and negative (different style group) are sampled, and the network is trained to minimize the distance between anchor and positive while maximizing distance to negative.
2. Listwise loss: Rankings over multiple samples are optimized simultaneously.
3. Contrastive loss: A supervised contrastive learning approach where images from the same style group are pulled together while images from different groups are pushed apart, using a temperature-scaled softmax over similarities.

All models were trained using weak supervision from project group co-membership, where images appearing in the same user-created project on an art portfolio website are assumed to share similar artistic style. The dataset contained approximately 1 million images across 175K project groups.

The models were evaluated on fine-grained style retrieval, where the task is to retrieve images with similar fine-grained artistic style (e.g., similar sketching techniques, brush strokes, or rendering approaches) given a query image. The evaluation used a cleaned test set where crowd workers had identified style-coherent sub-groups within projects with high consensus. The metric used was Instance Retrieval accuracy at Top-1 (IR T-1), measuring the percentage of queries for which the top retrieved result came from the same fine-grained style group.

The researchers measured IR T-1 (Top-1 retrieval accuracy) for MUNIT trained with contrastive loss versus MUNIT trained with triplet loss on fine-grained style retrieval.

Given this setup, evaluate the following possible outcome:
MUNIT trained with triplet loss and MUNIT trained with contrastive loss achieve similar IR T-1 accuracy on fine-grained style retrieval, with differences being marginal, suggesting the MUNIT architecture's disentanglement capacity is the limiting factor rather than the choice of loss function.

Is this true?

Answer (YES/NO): NO